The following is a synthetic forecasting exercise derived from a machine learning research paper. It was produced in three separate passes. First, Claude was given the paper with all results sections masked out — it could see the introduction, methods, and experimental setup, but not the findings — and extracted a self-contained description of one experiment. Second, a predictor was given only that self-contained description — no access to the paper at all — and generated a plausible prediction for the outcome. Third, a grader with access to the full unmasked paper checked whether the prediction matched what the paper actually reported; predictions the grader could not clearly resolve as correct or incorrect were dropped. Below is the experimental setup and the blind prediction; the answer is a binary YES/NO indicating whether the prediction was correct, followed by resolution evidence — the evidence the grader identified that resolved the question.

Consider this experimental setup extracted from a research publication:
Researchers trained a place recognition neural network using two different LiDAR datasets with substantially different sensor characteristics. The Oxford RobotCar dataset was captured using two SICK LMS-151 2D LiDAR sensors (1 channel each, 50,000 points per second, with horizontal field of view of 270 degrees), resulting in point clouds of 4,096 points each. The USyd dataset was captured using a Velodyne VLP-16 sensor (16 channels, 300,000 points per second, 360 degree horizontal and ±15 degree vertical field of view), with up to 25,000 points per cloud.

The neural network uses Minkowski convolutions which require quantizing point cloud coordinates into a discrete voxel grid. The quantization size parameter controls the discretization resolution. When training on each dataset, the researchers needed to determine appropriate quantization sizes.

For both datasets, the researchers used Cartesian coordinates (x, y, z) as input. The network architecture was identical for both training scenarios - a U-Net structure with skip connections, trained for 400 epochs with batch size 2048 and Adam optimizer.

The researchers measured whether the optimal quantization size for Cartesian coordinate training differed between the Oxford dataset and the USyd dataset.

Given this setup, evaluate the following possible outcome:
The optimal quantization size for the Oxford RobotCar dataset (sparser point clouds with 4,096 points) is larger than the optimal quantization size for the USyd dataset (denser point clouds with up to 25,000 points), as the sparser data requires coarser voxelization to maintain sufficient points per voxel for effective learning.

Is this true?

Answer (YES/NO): NO